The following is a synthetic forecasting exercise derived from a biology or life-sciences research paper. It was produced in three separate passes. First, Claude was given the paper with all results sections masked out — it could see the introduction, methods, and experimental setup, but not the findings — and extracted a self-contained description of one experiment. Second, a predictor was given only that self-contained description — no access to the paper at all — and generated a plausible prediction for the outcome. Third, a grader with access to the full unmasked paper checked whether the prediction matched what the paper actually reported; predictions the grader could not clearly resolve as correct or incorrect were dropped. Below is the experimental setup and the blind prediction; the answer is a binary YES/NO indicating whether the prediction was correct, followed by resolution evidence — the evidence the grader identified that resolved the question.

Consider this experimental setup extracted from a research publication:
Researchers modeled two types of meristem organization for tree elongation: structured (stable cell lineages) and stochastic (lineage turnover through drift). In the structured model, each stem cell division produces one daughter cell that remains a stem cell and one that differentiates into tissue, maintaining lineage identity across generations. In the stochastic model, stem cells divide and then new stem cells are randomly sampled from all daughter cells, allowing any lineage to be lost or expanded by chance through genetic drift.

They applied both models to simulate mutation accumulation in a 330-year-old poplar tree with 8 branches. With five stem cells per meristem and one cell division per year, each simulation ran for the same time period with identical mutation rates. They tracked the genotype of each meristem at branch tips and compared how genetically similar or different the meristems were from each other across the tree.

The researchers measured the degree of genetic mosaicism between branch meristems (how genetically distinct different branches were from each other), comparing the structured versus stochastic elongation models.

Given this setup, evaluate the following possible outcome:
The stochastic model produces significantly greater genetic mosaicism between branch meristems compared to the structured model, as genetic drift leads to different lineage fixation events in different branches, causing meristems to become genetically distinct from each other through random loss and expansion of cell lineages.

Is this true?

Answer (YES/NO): YES